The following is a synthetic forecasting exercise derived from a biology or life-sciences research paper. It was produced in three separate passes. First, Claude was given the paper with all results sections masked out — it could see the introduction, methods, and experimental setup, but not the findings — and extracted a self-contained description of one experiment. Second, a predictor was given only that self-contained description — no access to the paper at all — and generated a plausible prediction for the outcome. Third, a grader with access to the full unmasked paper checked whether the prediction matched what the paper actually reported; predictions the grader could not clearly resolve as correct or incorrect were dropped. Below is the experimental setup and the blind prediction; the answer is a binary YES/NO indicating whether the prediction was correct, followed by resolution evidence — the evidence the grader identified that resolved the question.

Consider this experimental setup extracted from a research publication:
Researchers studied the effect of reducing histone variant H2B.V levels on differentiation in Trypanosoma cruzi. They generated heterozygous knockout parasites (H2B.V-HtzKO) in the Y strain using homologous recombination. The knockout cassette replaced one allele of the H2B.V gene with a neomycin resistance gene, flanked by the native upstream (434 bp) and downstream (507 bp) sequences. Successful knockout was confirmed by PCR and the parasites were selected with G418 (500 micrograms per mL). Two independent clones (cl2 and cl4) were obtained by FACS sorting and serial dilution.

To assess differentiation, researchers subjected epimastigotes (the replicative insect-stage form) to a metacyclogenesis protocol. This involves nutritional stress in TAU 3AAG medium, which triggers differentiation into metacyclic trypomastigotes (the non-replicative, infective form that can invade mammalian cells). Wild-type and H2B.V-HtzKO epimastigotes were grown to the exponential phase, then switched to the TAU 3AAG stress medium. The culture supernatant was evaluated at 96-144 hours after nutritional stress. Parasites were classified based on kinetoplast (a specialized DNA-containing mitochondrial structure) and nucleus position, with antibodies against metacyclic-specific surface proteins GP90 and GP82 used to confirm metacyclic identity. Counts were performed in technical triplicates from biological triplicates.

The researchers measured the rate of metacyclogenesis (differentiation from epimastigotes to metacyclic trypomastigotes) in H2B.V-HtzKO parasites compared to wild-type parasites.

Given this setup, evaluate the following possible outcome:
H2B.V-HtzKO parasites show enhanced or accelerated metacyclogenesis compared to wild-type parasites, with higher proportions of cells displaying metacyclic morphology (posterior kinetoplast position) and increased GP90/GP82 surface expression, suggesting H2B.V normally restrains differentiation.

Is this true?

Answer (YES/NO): YES